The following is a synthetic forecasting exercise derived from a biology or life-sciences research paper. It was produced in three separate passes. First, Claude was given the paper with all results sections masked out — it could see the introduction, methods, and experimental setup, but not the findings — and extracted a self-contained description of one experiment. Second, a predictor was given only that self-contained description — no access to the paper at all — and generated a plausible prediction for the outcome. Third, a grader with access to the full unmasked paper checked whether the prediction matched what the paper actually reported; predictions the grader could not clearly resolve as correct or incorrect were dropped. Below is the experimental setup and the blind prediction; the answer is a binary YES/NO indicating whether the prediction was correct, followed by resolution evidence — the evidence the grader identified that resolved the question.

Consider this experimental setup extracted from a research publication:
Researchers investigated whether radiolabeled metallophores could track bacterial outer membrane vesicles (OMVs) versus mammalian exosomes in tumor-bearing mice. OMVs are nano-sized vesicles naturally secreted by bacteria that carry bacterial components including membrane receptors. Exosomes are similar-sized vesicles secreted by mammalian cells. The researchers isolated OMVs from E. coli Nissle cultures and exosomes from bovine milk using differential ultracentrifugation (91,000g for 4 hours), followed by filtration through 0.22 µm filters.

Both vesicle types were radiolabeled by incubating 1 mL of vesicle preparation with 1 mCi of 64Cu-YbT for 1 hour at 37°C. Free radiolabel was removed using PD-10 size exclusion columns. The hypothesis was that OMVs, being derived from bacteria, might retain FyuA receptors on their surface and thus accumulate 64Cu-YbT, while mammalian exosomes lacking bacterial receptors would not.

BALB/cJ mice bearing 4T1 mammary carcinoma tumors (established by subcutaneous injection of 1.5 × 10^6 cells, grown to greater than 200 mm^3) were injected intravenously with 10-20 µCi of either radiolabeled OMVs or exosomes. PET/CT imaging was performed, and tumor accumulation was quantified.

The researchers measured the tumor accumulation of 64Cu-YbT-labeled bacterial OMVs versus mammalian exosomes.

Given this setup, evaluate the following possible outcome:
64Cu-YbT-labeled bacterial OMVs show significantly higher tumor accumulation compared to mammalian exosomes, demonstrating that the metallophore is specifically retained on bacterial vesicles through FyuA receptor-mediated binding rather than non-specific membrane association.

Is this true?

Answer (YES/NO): YES